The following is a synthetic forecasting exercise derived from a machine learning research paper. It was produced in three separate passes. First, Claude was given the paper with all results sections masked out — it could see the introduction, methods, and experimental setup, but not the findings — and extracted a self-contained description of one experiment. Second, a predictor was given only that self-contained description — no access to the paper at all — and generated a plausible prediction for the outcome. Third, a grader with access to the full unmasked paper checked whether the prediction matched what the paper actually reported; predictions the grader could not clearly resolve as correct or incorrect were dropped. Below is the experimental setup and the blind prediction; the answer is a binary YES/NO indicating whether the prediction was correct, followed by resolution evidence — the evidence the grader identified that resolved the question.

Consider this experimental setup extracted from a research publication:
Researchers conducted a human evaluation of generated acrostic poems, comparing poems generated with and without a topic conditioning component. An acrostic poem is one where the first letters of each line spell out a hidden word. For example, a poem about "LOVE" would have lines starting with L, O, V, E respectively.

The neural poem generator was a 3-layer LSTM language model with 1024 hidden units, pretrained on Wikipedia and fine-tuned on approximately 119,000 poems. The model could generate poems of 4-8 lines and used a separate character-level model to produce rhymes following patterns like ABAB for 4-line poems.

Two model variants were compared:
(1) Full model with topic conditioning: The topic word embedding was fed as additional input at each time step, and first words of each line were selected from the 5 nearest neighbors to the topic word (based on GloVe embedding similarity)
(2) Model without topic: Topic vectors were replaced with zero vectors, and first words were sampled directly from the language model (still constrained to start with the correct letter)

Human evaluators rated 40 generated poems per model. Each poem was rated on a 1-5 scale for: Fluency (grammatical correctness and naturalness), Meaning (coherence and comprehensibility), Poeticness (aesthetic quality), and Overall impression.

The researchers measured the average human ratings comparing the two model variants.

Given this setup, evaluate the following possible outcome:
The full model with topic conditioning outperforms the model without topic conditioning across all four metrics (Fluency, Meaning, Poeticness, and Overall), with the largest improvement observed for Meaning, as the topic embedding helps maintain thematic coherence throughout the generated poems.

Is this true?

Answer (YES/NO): NO